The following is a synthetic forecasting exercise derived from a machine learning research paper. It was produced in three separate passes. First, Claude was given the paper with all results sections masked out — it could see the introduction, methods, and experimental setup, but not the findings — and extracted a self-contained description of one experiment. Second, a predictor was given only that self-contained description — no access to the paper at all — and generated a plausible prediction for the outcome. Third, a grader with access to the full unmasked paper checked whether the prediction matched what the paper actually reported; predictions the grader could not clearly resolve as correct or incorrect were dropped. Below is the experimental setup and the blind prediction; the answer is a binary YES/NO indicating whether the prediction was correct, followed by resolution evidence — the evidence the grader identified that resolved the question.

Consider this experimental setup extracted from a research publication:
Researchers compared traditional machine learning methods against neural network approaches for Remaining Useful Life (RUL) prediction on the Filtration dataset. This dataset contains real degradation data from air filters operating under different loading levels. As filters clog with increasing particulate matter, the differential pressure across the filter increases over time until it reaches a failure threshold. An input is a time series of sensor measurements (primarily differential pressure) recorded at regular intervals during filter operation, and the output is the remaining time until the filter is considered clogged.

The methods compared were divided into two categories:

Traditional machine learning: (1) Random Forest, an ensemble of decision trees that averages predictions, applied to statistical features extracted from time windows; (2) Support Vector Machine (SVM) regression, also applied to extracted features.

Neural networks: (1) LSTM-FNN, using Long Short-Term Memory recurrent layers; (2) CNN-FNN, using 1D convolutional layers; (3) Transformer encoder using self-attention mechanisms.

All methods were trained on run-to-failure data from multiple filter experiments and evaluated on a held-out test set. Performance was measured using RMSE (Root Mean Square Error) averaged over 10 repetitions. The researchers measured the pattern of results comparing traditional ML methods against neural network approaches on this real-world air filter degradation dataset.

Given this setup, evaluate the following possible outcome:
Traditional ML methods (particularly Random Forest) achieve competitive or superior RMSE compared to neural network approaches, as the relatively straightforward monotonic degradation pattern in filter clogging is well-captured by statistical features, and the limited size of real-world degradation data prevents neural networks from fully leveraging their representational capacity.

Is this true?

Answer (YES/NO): YES